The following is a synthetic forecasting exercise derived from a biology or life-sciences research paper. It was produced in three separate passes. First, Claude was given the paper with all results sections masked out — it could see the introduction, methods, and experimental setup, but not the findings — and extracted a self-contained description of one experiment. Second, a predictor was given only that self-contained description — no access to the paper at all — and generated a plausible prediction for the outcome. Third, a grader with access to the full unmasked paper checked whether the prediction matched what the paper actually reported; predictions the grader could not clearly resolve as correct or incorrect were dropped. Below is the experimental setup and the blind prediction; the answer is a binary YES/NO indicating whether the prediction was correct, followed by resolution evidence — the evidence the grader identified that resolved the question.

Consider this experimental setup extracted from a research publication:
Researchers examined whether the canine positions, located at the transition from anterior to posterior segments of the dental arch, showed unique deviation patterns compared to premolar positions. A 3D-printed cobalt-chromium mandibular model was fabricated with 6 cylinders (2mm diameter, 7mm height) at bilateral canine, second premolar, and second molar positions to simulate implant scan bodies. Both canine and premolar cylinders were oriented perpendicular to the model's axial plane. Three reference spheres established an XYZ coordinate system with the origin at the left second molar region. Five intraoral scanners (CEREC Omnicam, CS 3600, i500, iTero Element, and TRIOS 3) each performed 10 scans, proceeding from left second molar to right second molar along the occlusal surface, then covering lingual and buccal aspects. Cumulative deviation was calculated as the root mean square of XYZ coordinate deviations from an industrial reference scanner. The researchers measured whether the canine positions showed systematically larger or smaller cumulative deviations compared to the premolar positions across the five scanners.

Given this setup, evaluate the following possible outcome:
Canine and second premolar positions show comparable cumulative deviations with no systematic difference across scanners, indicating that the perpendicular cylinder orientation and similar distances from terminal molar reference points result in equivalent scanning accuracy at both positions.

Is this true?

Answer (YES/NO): NO